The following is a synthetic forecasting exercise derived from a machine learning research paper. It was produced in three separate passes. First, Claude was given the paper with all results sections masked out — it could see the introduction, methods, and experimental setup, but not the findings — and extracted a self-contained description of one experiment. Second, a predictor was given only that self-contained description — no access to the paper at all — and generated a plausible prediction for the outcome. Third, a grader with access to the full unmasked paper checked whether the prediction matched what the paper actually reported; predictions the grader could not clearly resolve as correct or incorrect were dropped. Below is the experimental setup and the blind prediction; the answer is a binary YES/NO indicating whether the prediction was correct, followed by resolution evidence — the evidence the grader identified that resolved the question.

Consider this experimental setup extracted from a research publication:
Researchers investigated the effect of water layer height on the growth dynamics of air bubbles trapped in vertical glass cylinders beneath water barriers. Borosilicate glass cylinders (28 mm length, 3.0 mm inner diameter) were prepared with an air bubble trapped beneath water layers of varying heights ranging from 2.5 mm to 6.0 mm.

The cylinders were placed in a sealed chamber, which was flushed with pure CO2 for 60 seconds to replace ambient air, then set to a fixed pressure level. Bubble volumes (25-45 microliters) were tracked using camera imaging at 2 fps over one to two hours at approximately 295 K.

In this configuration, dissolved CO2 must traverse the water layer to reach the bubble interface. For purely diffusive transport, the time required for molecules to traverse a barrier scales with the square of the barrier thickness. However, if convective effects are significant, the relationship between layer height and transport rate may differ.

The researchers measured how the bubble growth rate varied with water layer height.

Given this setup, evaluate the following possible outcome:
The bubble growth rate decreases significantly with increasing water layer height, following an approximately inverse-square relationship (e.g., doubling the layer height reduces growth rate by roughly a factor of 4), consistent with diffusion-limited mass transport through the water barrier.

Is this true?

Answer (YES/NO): NO